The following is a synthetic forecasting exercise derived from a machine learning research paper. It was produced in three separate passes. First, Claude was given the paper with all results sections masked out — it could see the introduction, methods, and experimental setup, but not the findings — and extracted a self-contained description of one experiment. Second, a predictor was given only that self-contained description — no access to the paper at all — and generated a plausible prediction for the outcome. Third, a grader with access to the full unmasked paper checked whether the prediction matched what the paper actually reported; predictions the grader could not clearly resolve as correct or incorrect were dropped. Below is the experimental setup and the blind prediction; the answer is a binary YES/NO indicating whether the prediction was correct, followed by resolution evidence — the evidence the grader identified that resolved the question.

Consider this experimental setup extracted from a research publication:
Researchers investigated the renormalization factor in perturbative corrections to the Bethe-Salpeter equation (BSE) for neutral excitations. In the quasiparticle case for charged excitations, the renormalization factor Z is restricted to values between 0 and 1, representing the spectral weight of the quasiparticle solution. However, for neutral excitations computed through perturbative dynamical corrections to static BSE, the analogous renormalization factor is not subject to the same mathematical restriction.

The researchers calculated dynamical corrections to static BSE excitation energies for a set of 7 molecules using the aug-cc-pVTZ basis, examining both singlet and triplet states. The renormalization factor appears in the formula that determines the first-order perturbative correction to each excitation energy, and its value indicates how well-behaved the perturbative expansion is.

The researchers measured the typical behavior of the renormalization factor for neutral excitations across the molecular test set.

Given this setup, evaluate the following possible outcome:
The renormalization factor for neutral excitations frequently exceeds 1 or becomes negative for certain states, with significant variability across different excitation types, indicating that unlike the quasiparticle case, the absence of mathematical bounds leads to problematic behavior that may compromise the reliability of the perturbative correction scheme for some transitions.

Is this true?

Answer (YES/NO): NO